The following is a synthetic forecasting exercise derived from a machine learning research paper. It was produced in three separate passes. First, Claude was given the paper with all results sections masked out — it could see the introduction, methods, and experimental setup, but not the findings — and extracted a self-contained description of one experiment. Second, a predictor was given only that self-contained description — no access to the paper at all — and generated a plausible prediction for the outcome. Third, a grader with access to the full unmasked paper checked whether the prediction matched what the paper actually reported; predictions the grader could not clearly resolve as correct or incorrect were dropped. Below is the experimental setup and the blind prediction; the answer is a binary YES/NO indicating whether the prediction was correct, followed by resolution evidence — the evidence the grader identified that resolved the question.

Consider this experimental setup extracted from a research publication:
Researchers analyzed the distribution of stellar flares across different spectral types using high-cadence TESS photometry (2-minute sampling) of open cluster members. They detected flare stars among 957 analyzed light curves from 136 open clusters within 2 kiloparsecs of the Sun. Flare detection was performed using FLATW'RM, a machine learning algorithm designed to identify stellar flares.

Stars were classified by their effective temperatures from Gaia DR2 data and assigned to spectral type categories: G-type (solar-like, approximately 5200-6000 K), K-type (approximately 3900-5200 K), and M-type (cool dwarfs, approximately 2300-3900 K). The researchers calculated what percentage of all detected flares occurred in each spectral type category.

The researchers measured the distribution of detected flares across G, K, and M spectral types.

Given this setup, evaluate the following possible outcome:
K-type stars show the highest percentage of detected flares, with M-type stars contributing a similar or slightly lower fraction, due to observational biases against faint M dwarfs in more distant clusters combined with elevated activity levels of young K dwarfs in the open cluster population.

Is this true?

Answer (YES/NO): NO